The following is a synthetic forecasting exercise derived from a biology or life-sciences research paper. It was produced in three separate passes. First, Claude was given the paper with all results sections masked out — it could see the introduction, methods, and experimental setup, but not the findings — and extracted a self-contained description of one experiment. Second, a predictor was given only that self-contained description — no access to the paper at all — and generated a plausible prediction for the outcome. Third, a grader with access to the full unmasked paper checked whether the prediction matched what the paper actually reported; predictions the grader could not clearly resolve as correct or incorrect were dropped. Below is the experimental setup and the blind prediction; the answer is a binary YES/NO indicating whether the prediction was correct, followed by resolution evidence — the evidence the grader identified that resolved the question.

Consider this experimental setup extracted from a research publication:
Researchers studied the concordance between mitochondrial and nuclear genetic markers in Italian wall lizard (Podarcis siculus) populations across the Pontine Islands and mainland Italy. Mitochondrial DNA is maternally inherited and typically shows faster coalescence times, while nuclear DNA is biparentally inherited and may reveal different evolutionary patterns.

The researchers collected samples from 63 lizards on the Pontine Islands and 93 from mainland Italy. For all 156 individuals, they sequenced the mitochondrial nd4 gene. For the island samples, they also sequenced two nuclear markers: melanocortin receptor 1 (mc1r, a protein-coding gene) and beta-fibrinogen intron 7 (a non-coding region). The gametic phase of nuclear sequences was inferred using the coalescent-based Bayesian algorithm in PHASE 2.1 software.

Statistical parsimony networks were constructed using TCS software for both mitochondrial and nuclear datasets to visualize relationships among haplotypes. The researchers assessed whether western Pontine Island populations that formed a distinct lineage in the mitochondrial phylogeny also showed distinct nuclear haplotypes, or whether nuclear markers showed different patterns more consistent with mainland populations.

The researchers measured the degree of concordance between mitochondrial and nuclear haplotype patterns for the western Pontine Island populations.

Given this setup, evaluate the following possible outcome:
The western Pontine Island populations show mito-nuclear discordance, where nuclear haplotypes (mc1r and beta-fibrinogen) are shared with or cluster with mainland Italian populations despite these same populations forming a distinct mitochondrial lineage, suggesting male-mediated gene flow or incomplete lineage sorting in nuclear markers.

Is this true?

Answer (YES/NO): NO